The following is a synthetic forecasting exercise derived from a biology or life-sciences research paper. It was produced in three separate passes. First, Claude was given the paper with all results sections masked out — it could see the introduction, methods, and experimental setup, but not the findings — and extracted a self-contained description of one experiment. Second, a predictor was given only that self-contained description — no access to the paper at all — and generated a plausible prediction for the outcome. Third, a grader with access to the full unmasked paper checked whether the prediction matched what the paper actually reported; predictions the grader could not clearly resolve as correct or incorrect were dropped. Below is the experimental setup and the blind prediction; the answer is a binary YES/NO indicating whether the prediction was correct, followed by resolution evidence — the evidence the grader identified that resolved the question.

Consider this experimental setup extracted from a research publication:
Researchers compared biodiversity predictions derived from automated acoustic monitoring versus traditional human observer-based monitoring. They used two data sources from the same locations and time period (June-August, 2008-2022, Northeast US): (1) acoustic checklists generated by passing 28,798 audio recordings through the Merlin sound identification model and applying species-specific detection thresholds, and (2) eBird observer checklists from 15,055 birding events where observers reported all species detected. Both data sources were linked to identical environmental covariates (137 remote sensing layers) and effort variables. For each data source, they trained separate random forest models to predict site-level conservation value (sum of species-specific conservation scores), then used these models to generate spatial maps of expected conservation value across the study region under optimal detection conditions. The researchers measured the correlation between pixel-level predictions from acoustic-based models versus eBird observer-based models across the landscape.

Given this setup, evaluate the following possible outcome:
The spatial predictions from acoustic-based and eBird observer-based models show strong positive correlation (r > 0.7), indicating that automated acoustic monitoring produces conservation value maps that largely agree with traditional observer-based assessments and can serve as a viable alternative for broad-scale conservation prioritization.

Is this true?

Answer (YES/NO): NO